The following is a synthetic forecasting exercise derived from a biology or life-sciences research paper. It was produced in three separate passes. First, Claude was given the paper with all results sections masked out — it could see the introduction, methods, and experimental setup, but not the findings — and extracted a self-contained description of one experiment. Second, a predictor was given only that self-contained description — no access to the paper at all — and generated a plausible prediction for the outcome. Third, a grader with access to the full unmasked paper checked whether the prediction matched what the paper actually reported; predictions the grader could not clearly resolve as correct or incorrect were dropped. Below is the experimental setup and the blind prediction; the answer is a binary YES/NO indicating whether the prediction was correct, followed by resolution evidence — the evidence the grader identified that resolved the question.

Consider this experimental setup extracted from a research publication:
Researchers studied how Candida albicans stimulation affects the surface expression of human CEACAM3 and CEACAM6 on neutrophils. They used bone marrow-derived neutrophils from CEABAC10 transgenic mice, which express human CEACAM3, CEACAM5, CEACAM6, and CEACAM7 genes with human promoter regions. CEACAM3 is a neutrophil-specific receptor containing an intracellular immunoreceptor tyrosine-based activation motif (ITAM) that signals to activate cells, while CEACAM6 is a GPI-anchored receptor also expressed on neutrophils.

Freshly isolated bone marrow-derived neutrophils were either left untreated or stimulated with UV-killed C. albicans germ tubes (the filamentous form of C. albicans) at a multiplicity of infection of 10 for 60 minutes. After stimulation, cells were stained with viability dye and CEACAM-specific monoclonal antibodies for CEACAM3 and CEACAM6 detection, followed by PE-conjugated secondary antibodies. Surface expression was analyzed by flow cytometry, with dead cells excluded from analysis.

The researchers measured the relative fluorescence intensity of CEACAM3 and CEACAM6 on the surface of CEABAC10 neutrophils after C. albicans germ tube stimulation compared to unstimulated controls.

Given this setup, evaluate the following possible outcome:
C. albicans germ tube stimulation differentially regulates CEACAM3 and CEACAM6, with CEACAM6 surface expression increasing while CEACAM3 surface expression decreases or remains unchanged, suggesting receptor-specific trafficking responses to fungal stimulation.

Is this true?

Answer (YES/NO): NO